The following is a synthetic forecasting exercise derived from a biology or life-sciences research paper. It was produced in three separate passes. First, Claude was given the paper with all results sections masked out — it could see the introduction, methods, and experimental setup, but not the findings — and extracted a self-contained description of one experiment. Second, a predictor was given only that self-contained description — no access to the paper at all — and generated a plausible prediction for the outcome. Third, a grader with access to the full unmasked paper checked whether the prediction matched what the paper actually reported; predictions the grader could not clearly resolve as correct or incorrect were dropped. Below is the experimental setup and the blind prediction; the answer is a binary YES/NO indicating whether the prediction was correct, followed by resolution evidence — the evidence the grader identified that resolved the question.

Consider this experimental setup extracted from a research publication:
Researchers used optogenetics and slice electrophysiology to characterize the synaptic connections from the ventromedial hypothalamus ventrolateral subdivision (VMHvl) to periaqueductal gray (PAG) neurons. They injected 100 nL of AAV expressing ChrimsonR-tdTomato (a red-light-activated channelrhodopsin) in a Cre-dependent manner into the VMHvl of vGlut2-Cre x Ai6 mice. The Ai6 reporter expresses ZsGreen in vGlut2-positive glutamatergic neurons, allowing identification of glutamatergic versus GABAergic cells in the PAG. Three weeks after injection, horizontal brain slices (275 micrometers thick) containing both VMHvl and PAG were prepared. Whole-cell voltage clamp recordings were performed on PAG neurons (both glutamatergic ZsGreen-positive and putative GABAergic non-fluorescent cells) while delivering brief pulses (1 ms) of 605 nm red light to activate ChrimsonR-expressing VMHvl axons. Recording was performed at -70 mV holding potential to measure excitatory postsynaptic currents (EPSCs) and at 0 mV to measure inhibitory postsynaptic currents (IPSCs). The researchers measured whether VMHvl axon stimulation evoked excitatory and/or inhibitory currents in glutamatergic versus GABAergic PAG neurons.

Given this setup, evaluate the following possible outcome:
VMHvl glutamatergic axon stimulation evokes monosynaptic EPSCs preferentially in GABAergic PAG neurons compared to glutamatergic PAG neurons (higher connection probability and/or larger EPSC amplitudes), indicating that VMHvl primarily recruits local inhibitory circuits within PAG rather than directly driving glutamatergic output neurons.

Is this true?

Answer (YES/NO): NO